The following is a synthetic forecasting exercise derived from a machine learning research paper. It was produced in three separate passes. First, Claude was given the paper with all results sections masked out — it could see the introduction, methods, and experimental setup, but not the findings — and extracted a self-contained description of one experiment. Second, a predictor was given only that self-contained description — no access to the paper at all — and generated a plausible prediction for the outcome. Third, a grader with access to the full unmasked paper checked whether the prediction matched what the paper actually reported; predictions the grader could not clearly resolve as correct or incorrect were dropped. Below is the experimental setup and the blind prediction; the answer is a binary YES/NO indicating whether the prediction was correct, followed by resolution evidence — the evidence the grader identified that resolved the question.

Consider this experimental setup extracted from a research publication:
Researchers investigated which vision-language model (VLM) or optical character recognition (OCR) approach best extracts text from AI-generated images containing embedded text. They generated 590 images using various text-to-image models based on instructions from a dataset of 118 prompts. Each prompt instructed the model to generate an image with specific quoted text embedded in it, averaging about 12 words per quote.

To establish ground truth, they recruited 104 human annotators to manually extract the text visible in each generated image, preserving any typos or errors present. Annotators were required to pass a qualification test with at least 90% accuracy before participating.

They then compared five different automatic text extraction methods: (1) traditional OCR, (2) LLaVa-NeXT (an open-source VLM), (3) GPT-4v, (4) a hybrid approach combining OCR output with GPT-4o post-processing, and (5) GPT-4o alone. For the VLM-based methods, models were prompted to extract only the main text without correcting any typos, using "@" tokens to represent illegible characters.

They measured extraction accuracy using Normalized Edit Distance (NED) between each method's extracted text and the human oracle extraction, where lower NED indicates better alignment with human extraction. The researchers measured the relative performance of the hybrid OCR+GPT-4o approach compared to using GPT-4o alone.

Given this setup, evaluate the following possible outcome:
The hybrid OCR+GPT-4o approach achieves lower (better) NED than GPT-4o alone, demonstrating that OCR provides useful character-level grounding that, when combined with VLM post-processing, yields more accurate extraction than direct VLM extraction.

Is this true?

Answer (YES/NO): NO